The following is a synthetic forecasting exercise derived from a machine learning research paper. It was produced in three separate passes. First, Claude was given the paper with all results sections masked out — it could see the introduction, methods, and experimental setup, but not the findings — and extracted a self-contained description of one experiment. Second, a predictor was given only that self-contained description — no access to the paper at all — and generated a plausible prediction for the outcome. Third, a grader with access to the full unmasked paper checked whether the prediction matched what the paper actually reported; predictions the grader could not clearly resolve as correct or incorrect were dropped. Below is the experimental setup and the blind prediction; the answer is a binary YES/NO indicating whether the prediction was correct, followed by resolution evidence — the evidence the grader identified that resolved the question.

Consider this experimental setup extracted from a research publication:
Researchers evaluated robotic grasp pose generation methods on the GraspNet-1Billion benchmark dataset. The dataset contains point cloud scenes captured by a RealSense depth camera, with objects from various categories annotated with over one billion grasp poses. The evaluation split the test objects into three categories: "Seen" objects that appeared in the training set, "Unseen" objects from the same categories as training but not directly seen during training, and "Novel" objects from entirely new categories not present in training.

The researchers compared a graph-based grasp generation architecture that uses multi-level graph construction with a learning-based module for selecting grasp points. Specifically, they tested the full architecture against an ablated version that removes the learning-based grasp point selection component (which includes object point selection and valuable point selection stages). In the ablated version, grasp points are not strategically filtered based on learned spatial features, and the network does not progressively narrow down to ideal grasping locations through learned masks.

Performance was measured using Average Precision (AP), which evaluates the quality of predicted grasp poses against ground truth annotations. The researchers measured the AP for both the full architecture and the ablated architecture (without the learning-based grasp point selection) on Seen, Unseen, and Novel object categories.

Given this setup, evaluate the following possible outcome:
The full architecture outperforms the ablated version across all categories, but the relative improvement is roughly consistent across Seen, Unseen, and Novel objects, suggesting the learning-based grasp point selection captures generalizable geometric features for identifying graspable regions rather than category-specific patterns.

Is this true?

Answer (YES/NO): NO